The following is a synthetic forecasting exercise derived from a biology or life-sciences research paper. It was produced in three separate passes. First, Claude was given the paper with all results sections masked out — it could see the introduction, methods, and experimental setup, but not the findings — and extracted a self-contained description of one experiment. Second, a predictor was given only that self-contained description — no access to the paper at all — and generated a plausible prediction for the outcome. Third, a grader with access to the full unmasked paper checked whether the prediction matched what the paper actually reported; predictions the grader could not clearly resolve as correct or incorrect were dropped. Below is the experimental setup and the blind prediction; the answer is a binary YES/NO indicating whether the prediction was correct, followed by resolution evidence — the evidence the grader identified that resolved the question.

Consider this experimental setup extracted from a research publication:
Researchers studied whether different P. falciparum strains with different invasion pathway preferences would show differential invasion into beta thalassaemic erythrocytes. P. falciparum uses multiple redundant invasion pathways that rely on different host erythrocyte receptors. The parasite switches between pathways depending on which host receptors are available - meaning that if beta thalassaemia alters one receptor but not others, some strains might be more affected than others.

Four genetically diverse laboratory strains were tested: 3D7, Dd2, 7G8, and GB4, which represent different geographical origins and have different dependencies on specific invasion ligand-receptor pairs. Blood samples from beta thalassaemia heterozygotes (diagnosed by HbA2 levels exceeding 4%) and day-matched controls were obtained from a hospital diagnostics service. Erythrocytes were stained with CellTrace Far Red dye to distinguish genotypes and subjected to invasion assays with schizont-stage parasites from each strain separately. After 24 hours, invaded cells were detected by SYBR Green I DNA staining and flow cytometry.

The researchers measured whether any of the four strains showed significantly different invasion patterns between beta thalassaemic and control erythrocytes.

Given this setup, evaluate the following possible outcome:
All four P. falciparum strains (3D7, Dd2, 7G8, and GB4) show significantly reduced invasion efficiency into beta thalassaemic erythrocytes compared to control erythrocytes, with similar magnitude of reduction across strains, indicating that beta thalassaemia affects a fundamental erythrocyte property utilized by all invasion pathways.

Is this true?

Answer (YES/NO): NO